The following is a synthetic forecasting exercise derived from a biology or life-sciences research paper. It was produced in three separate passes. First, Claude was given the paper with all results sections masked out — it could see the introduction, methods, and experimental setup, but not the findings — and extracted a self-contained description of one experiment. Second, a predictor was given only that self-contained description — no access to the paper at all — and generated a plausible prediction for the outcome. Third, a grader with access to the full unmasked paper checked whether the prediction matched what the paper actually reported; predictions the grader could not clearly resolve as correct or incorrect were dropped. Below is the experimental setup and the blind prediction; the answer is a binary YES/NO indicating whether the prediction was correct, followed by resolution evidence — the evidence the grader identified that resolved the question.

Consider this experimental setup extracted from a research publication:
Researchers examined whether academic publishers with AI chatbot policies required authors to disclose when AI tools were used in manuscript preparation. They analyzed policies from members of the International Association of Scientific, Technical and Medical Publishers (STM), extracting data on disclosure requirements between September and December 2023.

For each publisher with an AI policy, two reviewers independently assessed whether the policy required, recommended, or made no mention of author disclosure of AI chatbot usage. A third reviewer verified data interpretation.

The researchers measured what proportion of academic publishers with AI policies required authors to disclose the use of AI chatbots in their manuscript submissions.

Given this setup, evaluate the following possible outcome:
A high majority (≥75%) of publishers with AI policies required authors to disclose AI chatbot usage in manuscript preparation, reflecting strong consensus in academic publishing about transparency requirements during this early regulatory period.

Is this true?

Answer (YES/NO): YES